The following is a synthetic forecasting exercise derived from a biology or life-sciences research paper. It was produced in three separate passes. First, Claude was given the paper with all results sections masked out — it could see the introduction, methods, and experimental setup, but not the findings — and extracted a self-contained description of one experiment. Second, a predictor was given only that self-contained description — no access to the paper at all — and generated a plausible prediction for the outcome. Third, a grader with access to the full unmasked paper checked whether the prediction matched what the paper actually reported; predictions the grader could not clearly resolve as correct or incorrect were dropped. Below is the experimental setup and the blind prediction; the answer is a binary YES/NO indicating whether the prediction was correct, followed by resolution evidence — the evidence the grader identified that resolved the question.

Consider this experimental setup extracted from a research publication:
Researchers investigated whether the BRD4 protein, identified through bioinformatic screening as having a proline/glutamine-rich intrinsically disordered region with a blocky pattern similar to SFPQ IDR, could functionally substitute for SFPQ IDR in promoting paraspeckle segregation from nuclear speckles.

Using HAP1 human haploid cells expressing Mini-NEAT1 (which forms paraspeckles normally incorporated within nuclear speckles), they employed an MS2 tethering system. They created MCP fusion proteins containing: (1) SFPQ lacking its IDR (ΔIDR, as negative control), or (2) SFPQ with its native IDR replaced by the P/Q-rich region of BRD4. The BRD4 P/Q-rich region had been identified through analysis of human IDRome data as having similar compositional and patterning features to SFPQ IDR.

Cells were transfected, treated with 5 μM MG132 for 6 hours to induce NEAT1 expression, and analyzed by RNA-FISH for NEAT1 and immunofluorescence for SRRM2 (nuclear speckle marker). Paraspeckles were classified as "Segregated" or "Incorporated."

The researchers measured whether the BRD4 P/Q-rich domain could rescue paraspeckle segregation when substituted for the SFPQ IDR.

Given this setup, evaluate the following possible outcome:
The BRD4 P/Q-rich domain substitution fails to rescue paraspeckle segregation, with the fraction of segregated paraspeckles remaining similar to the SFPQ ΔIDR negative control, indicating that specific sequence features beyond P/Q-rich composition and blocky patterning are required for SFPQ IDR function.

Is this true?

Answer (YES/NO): NO